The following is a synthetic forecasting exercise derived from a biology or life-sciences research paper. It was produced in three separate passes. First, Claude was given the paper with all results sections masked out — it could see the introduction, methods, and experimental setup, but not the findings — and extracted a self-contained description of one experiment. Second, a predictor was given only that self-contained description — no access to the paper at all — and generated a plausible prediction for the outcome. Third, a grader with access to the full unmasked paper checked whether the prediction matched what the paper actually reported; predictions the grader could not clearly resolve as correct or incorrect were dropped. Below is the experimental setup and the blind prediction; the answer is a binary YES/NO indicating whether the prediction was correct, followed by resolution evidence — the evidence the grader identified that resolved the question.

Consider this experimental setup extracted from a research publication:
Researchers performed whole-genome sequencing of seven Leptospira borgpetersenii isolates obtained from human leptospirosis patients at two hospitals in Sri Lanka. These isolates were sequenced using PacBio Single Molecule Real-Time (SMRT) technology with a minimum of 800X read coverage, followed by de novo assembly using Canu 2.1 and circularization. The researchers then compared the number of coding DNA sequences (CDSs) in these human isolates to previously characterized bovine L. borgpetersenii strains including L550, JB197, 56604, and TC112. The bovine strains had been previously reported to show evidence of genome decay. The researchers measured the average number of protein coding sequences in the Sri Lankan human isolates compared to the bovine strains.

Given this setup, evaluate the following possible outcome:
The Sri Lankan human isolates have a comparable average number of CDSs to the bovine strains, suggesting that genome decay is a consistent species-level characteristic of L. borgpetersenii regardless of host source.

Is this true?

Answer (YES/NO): NO